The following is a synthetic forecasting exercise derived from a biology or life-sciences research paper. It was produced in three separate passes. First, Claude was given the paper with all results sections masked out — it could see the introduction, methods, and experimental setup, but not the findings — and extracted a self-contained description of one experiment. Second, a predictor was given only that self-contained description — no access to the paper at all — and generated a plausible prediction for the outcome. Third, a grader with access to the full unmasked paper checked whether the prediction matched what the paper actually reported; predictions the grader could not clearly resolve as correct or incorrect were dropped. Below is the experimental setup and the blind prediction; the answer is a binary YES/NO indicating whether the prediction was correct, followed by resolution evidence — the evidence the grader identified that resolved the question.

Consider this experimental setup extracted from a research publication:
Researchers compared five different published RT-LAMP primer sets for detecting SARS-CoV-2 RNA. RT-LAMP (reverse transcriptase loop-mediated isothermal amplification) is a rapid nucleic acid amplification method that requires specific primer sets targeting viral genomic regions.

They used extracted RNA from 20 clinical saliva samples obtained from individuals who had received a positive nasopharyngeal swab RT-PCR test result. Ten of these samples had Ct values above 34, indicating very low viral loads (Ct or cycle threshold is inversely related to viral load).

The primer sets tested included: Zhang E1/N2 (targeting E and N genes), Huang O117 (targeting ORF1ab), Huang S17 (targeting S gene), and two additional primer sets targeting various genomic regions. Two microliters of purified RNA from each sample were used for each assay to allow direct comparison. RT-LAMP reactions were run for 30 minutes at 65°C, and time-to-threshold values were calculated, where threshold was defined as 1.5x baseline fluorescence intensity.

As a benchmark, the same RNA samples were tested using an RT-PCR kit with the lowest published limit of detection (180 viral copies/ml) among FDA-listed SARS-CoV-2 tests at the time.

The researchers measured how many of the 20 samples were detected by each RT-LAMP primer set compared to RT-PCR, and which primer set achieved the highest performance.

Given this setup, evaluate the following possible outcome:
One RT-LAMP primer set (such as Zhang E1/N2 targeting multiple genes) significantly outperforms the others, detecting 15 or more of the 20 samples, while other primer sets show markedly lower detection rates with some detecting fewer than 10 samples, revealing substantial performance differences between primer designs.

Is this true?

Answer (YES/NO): NO